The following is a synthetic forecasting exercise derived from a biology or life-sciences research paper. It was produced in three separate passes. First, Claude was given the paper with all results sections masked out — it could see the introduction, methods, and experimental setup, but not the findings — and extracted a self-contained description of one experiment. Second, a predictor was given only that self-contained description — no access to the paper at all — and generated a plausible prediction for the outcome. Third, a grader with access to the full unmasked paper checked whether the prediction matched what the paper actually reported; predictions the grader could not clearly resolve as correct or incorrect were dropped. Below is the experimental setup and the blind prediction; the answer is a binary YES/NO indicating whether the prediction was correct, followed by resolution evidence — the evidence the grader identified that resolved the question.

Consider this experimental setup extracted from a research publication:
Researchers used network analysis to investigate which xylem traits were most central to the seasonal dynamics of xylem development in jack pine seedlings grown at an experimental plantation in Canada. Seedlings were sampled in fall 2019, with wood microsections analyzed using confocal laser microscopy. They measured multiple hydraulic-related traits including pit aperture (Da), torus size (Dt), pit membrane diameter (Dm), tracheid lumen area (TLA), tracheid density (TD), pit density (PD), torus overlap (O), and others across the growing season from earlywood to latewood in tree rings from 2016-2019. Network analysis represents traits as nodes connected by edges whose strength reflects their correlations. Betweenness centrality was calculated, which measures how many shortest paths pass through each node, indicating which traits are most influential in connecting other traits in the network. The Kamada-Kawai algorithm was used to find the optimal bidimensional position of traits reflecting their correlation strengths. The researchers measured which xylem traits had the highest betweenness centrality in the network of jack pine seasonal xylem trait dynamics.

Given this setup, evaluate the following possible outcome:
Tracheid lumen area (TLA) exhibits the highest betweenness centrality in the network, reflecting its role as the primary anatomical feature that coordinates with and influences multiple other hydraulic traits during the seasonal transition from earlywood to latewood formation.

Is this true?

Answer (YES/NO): NO